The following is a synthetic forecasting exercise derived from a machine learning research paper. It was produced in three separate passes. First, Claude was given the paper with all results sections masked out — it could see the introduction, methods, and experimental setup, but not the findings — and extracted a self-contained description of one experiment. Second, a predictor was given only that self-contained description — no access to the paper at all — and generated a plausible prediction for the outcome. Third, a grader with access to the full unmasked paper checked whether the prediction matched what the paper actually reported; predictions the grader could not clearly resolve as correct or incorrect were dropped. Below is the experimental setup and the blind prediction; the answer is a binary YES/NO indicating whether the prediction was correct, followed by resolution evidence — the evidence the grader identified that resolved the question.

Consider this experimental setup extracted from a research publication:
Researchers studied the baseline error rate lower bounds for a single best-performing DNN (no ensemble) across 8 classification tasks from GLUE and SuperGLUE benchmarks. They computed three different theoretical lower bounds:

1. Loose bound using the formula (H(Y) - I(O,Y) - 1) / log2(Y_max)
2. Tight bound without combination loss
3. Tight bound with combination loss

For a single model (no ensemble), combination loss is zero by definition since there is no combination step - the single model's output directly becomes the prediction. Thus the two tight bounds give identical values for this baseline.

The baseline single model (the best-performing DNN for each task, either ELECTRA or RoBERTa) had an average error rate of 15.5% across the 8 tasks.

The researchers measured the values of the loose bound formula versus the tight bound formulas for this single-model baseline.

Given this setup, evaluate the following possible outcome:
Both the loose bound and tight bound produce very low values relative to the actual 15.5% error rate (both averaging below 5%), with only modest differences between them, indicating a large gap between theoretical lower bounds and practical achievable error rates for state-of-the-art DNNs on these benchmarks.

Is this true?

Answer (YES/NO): NO